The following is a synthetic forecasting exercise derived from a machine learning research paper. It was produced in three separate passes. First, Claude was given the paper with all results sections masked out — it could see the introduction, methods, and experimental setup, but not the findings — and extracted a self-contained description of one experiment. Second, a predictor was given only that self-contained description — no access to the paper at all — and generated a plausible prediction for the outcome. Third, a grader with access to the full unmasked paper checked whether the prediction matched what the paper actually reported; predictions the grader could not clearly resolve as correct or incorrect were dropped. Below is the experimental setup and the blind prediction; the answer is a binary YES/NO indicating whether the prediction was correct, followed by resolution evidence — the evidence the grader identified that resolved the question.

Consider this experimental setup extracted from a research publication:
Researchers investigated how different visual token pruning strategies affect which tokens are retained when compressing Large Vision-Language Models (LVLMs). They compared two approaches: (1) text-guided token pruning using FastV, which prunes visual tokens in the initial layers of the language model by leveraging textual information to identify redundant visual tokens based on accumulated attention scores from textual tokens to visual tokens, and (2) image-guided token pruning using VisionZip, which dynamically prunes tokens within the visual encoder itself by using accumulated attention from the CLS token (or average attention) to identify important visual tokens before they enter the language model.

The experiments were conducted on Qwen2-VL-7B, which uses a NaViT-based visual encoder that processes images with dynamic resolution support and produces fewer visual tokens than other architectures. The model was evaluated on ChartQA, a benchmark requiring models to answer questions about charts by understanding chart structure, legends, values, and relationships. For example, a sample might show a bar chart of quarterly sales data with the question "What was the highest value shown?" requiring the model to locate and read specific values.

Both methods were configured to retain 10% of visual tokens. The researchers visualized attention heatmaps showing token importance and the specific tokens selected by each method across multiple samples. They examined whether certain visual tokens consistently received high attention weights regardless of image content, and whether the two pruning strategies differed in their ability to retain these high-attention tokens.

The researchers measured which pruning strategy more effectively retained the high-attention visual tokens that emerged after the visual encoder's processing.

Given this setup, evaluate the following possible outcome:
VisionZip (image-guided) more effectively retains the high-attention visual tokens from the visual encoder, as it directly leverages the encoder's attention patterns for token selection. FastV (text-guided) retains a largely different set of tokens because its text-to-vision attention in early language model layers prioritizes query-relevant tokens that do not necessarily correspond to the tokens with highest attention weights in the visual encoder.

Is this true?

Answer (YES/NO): YES